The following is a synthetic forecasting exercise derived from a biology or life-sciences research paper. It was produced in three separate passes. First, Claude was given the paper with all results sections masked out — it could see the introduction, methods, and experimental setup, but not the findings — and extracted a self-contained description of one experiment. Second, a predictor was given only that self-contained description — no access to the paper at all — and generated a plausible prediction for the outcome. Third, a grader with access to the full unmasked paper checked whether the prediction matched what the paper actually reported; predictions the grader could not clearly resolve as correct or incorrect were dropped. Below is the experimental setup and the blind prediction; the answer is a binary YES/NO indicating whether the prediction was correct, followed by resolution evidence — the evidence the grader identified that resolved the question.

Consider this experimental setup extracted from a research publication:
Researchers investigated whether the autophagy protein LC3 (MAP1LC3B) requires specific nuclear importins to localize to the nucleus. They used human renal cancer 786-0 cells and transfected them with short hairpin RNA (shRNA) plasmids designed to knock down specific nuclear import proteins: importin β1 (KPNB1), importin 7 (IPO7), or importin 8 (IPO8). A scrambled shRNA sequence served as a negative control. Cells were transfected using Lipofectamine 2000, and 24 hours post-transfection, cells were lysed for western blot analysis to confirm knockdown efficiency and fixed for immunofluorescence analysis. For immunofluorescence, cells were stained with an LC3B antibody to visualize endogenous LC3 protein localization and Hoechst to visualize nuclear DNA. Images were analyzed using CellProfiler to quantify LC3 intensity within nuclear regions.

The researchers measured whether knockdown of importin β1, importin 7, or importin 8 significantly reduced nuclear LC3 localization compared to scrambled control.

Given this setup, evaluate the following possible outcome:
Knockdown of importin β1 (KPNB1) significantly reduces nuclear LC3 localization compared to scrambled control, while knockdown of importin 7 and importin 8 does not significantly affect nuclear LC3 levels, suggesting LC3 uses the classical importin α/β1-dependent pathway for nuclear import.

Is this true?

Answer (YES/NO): NO